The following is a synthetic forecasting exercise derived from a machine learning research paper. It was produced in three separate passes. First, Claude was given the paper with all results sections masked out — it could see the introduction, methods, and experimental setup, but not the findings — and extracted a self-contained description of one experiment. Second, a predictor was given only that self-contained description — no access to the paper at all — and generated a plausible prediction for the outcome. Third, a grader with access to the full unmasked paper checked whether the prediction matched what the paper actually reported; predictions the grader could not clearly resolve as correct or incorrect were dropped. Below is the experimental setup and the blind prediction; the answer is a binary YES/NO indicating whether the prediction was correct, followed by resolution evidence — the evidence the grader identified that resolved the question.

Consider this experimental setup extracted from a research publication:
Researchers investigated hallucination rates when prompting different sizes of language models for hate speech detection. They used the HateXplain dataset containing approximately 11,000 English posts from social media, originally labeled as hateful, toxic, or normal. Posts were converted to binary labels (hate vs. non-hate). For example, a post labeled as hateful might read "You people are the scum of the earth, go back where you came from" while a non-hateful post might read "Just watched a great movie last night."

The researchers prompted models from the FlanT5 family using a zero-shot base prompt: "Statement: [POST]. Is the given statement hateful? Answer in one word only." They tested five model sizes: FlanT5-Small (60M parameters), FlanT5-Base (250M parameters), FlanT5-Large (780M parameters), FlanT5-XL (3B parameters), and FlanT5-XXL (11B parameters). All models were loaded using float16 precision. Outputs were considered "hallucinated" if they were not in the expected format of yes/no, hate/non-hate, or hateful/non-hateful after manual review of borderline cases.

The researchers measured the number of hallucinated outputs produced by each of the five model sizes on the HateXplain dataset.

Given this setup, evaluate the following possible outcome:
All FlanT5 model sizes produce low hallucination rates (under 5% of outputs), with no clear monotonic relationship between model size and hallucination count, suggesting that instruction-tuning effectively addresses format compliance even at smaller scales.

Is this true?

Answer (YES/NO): NO